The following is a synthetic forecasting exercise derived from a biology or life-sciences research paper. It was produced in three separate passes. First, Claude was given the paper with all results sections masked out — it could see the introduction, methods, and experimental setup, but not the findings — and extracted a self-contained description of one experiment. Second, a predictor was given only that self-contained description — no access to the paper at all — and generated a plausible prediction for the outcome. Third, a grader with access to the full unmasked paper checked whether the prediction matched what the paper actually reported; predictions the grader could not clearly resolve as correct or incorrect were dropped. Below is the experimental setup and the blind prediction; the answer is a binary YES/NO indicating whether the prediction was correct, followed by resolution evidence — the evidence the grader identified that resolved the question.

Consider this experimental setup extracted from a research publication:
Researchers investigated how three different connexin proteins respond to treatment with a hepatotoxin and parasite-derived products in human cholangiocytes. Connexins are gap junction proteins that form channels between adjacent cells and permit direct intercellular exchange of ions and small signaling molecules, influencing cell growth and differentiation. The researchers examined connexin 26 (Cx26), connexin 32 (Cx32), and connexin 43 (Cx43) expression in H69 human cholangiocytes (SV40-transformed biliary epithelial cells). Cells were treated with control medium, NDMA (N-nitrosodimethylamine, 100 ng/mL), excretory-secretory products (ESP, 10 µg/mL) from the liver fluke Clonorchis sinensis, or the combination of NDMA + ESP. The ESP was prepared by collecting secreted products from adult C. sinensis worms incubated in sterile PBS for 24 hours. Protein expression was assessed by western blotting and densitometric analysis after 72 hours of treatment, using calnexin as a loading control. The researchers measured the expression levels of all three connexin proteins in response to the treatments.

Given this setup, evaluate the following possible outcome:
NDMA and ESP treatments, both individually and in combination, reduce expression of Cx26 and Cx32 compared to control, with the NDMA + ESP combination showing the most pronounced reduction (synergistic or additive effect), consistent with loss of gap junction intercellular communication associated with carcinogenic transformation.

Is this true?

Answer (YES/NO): NO